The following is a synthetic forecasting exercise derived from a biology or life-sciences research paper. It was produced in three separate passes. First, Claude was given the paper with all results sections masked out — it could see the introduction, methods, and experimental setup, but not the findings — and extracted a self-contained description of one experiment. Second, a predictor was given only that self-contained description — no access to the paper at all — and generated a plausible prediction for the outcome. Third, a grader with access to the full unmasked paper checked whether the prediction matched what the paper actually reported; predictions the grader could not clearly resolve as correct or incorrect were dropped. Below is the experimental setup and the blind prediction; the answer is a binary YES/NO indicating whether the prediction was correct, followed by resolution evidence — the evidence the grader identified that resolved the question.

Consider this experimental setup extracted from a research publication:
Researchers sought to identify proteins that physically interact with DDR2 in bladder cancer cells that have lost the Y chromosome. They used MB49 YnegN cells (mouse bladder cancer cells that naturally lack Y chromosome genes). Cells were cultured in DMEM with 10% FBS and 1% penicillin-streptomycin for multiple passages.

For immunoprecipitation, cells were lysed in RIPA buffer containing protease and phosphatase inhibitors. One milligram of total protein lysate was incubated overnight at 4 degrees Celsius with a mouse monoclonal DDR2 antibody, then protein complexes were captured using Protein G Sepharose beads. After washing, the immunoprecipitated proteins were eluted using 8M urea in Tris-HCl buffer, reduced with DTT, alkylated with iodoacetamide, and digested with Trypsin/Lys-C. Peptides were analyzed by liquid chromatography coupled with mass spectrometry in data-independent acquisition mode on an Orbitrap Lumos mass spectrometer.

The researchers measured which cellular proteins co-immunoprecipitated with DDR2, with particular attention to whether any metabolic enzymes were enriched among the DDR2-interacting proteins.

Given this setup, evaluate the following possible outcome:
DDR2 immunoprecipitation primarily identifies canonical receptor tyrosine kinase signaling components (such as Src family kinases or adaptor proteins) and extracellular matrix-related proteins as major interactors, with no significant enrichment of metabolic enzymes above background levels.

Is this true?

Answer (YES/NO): NO